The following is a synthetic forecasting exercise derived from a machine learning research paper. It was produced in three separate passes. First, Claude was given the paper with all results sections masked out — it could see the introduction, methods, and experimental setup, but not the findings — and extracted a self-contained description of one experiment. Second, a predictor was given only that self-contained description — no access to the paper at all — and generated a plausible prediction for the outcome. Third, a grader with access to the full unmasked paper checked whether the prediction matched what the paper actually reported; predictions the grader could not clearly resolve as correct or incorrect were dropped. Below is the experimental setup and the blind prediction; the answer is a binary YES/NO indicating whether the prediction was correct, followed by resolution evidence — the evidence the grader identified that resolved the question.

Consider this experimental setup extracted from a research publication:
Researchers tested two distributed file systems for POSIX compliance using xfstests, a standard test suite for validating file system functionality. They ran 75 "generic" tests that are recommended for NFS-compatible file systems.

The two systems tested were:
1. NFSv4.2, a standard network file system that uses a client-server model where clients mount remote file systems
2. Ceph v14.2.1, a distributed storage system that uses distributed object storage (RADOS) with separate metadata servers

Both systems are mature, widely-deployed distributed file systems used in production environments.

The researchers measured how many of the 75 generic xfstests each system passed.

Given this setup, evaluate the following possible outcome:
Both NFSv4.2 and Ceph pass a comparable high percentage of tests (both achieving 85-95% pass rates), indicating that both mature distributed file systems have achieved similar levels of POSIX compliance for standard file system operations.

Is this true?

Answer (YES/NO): YES